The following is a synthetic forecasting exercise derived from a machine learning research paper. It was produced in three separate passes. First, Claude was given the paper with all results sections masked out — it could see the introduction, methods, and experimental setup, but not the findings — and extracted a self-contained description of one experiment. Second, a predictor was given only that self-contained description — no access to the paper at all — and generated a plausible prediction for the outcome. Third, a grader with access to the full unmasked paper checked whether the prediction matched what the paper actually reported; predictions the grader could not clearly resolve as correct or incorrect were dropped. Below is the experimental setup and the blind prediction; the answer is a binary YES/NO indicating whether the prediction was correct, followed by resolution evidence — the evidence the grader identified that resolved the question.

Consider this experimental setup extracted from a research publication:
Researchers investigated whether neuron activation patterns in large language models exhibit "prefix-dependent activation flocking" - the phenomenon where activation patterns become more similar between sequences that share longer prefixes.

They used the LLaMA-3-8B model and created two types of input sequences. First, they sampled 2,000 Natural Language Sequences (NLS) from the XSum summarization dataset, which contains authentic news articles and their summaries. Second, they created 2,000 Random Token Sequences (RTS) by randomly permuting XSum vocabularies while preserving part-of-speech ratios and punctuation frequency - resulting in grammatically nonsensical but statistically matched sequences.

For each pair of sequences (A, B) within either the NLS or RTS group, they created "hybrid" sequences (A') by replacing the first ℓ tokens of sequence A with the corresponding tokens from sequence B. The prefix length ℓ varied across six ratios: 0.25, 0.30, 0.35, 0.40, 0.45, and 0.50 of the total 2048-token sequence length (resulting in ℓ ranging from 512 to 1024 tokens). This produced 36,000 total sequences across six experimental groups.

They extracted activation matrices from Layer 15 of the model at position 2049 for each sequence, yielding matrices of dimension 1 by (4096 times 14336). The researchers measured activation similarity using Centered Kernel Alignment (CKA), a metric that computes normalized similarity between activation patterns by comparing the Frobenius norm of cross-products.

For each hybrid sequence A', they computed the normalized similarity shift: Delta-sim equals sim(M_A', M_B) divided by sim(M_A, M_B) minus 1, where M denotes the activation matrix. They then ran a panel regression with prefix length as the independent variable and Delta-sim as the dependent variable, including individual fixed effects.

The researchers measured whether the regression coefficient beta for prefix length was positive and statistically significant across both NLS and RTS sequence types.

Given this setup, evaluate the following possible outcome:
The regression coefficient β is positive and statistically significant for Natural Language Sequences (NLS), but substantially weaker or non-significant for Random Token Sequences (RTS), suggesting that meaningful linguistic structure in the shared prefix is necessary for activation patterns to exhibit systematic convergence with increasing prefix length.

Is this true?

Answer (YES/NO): NO